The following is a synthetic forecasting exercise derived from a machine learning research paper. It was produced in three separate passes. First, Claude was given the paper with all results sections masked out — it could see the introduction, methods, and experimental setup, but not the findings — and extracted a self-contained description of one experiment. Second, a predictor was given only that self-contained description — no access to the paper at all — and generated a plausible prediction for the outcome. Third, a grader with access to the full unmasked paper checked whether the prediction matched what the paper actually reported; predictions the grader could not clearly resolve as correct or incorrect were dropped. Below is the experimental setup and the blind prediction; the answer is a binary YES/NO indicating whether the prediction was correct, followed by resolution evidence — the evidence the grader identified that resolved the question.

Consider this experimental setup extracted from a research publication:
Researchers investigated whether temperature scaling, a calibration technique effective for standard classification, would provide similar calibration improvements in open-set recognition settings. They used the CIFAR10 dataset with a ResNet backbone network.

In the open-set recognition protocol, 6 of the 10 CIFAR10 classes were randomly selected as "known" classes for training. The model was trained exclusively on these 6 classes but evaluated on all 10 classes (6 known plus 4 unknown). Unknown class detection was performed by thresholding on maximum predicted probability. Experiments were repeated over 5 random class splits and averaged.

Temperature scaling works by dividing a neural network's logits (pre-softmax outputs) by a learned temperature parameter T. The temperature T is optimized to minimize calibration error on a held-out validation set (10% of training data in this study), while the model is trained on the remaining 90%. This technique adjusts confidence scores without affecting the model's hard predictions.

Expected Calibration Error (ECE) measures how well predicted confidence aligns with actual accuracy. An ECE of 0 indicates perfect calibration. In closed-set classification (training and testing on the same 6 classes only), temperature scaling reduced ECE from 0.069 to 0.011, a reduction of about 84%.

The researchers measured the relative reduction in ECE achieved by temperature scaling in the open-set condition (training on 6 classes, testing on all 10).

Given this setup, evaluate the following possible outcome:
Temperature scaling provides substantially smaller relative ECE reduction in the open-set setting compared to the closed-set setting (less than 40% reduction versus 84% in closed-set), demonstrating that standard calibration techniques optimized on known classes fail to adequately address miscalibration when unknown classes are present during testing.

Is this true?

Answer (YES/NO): YES